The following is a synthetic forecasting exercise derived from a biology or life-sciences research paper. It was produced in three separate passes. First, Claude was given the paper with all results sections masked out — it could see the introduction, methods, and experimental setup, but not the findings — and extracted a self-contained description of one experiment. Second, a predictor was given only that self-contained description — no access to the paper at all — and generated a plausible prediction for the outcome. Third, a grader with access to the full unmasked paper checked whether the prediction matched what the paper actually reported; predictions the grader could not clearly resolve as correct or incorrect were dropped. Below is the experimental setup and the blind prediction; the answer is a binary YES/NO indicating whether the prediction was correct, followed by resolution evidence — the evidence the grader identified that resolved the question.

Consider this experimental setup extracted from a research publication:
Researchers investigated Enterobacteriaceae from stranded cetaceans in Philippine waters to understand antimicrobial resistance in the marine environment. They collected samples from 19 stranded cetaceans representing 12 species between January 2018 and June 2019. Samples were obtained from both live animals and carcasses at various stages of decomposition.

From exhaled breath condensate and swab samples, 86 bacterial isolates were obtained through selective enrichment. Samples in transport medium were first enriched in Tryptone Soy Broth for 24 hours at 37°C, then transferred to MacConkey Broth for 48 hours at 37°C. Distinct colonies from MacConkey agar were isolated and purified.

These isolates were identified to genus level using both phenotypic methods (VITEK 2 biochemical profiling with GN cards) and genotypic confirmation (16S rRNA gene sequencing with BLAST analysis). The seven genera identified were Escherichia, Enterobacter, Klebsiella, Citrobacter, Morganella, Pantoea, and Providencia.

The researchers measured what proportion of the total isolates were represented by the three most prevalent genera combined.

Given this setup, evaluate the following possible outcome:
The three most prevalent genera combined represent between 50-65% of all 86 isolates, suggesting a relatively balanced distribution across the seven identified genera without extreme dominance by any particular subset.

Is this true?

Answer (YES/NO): NO